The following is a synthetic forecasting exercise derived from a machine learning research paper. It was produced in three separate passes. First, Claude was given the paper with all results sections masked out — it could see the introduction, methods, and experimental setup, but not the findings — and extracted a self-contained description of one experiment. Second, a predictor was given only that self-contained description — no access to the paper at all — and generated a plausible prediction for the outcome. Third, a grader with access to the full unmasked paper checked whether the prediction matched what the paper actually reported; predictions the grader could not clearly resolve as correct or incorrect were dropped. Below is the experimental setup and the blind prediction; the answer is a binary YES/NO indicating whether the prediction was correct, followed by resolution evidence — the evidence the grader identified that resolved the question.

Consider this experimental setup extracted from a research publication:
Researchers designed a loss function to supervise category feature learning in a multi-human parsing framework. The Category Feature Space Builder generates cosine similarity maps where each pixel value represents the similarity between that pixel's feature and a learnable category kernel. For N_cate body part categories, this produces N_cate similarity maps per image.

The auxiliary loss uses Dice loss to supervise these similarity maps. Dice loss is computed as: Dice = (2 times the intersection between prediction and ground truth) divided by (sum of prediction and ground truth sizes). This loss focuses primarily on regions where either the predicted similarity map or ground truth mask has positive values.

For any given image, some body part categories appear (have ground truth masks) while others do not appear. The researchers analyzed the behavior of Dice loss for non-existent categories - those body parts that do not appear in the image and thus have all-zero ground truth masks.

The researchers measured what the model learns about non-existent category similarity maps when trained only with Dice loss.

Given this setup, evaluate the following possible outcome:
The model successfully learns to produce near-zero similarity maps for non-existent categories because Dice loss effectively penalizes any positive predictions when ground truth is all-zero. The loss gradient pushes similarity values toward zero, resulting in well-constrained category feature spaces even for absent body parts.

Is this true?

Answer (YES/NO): NO